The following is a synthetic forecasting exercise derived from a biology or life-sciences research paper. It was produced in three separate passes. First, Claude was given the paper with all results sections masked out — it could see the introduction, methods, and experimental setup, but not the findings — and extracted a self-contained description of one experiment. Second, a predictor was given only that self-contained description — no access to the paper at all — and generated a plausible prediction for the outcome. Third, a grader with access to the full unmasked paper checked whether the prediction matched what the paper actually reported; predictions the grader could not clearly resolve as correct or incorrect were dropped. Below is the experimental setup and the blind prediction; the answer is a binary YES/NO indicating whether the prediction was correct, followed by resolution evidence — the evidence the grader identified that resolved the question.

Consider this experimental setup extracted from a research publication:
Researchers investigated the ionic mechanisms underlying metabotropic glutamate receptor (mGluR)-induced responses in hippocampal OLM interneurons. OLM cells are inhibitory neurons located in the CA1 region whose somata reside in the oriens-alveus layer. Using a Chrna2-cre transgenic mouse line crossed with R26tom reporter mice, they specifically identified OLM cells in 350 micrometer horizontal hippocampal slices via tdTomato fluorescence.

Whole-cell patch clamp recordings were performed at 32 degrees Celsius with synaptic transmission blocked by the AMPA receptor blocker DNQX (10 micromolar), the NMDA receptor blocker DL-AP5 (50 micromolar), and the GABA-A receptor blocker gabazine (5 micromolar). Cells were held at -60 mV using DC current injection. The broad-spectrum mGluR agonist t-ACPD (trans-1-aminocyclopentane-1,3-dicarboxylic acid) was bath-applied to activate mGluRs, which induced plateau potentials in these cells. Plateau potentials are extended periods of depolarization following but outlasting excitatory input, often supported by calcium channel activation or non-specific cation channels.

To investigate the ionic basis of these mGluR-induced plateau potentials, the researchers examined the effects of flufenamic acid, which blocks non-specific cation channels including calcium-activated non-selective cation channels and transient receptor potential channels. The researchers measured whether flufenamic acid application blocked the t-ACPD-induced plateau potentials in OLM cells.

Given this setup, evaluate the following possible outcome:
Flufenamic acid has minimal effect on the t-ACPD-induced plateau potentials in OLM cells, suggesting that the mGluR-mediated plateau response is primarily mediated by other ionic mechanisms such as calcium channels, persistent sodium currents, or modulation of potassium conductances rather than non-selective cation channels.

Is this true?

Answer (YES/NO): NO